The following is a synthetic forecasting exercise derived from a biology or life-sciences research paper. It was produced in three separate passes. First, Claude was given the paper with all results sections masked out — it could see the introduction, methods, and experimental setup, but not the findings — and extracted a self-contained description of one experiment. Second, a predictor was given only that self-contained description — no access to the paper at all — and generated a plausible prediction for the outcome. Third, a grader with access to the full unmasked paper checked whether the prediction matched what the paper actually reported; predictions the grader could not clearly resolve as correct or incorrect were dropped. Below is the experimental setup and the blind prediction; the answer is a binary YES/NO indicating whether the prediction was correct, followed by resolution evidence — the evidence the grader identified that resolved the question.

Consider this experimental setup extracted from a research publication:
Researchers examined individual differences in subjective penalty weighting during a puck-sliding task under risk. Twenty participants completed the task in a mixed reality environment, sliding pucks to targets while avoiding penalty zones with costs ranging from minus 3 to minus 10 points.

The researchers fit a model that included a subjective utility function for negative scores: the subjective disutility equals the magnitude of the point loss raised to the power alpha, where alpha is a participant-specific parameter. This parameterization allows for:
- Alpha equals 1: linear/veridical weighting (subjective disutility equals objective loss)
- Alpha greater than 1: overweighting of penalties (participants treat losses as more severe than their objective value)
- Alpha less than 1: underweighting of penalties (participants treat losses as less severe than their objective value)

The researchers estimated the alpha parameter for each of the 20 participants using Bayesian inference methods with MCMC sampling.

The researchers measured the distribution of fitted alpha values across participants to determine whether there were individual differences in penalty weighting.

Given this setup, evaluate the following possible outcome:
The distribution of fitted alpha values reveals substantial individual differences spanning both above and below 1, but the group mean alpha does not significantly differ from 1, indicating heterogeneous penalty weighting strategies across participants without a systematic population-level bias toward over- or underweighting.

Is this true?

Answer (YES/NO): NO